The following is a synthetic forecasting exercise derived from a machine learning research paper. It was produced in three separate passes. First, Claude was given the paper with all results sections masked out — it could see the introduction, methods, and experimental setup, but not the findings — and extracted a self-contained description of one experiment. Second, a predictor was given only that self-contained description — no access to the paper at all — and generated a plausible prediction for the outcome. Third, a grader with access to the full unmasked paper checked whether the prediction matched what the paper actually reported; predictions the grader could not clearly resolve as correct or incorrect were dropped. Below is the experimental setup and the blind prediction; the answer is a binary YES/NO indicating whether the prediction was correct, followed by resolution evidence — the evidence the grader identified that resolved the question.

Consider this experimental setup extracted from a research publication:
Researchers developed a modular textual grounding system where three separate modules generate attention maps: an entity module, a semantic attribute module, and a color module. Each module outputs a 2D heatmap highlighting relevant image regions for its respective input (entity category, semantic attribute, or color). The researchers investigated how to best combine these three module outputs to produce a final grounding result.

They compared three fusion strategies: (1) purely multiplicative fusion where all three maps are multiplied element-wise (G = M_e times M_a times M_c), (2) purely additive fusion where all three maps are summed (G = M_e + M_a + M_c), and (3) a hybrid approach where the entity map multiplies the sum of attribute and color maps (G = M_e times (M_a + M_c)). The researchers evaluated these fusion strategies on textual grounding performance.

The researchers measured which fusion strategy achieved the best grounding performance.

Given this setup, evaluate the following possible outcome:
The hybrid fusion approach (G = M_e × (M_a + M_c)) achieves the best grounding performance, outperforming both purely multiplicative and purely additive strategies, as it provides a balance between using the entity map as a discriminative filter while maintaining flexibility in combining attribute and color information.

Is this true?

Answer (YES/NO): YES